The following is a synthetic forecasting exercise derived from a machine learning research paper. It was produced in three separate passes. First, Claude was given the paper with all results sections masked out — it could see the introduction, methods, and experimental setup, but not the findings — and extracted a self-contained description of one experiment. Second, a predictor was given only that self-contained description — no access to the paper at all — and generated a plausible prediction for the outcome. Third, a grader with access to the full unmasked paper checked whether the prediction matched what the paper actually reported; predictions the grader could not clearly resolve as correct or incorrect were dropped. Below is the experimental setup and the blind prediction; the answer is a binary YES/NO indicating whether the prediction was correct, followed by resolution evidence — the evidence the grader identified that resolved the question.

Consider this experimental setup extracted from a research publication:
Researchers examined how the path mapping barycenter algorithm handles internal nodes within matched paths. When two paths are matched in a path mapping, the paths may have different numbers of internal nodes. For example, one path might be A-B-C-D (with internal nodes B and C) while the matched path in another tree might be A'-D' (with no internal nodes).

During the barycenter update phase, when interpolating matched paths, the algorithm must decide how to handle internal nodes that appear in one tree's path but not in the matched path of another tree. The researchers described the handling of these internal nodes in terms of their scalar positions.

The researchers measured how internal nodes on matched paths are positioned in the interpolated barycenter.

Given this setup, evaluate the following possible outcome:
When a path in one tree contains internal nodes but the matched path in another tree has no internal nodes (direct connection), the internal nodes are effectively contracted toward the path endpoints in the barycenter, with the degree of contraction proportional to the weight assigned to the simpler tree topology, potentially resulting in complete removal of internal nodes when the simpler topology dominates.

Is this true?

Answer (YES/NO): NO